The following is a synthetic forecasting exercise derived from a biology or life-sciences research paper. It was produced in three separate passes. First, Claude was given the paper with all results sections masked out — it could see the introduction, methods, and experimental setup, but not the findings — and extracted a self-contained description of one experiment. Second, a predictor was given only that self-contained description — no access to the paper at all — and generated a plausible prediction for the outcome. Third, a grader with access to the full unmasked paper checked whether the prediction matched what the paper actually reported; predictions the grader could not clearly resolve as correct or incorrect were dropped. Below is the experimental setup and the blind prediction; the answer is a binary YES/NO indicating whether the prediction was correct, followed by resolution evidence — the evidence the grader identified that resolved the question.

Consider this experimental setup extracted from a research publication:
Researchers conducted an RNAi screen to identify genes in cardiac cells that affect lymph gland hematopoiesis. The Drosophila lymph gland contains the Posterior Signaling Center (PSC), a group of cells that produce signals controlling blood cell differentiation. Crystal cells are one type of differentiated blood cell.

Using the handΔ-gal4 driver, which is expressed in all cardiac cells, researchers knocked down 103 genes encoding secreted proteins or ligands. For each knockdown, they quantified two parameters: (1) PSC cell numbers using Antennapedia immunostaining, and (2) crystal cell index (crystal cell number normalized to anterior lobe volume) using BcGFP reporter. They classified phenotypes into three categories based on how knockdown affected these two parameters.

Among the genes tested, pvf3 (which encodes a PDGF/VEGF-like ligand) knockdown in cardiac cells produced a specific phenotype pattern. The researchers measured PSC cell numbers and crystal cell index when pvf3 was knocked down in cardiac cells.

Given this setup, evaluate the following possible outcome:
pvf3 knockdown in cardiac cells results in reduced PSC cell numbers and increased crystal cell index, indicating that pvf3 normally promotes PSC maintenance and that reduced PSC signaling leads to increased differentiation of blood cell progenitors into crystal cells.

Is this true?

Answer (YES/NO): NO